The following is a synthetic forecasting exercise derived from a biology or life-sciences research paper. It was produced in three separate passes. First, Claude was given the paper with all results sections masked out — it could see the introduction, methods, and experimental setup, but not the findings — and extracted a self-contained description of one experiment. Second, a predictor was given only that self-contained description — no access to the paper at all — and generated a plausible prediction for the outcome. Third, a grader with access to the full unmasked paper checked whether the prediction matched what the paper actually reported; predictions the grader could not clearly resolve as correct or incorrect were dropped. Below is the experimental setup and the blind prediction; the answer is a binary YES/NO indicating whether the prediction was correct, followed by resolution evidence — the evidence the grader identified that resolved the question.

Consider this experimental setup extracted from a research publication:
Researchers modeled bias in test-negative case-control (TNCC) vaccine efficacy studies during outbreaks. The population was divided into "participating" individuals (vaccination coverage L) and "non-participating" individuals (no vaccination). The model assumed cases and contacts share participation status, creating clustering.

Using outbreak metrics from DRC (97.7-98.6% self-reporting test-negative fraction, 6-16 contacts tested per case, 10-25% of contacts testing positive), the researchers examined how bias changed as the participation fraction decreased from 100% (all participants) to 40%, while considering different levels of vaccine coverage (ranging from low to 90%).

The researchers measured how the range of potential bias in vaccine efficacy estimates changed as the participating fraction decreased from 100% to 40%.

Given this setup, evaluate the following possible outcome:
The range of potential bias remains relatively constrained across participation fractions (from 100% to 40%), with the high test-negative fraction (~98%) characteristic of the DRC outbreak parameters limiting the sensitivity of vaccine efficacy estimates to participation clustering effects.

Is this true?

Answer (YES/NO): NO